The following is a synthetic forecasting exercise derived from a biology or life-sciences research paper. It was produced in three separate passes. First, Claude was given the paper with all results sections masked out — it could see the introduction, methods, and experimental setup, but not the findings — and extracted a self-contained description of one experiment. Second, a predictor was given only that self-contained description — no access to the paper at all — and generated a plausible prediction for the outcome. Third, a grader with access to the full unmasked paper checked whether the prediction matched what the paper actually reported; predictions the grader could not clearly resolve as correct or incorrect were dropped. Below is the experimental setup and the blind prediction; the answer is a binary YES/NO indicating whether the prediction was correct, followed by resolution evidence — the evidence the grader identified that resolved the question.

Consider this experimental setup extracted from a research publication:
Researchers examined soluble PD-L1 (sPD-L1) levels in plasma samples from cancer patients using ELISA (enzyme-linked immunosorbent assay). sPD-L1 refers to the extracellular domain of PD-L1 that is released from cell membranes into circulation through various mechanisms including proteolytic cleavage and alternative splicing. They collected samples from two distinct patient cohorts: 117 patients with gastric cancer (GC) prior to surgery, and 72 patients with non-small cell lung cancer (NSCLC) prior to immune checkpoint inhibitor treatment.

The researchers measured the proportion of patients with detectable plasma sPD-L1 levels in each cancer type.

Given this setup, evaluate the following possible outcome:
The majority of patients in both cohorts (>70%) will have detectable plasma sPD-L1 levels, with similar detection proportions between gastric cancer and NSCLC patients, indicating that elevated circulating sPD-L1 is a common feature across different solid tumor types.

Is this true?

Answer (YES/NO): NO